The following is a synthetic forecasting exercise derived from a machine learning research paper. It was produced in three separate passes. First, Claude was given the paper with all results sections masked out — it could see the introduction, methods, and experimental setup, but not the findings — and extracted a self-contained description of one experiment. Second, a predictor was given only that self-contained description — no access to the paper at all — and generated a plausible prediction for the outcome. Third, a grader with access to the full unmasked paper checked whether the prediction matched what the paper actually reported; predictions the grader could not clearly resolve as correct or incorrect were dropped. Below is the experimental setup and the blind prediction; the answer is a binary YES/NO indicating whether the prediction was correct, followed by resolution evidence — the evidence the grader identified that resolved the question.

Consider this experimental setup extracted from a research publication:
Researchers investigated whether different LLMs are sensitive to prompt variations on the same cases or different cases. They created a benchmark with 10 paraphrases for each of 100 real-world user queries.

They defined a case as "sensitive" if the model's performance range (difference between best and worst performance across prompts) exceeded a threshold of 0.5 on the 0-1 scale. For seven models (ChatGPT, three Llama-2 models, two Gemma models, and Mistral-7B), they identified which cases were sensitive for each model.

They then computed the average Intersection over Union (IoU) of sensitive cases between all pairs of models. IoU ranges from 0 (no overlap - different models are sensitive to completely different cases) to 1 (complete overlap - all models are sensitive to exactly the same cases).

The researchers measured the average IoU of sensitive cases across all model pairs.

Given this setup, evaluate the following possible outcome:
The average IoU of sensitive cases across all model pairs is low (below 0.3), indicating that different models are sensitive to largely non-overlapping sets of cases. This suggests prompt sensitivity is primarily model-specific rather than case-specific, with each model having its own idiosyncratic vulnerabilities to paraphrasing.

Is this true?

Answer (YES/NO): YES